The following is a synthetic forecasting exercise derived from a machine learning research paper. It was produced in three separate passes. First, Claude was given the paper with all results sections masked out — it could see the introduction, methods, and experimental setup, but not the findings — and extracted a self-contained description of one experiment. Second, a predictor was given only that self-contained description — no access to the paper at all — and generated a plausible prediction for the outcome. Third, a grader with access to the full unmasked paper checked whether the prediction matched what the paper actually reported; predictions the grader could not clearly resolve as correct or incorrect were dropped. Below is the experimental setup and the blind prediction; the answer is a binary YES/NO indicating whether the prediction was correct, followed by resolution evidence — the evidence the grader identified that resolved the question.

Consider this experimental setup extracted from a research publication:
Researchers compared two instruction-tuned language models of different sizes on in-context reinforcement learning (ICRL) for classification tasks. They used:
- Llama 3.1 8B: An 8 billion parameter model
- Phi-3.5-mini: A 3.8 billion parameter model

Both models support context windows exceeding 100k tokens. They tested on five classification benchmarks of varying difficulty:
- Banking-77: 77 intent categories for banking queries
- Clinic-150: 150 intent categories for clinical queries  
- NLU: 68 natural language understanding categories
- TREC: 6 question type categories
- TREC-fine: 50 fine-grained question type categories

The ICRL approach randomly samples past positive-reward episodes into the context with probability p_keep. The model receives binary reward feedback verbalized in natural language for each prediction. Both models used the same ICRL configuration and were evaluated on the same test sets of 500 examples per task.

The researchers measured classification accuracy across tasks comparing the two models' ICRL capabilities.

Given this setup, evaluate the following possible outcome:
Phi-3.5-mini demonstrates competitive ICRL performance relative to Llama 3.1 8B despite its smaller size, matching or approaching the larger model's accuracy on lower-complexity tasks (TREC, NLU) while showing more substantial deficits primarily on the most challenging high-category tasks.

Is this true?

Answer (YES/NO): NO